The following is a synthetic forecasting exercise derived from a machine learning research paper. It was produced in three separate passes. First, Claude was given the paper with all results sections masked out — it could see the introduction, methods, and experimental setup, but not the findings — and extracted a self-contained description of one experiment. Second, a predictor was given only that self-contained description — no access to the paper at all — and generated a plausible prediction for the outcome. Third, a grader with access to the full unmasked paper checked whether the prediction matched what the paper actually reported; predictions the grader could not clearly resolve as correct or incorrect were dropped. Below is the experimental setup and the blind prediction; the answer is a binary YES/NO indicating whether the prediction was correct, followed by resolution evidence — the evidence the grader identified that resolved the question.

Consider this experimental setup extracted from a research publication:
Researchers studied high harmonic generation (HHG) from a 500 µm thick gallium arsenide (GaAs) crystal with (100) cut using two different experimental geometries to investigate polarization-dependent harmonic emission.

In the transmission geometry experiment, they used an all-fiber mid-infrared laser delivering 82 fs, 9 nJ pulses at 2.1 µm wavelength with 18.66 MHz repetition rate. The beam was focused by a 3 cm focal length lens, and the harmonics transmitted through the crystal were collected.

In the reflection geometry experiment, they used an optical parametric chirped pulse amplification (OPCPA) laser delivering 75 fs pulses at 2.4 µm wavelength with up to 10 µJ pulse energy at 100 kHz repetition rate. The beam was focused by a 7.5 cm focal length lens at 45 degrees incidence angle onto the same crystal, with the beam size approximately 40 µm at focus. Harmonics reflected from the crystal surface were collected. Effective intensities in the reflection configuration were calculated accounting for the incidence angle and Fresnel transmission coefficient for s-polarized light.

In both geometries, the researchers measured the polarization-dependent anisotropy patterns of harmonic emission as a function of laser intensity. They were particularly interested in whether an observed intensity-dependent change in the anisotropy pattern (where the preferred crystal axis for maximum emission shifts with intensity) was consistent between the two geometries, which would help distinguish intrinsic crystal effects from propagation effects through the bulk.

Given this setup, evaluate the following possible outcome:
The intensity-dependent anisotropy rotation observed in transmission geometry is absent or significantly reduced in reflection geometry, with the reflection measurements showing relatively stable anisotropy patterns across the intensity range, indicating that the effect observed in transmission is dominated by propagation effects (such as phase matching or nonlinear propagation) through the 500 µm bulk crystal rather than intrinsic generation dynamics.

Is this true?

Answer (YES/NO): NO